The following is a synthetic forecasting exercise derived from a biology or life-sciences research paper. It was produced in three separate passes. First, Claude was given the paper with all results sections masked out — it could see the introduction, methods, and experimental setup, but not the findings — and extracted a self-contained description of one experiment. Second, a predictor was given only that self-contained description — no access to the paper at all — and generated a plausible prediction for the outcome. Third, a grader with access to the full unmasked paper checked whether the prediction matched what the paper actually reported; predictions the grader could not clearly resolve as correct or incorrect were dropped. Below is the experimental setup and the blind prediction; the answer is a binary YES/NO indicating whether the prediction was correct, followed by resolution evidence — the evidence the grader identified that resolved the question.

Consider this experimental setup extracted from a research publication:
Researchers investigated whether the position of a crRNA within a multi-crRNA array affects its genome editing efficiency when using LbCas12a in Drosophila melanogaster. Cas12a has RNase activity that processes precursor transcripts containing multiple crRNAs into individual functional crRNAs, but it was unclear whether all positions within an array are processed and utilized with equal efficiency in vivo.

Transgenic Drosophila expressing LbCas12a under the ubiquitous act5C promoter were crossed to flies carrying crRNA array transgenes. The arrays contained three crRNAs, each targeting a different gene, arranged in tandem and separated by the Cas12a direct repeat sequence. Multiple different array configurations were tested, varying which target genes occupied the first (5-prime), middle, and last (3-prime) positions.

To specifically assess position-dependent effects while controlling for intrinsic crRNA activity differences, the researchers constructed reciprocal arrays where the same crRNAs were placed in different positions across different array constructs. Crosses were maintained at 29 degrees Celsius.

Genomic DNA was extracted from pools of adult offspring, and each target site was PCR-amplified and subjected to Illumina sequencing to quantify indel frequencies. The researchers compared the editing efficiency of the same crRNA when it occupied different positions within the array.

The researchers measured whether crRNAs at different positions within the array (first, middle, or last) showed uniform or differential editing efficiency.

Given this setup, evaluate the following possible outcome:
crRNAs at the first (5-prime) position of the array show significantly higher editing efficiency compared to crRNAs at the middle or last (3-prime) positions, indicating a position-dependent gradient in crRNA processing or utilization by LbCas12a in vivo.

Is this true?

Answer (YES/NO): NO